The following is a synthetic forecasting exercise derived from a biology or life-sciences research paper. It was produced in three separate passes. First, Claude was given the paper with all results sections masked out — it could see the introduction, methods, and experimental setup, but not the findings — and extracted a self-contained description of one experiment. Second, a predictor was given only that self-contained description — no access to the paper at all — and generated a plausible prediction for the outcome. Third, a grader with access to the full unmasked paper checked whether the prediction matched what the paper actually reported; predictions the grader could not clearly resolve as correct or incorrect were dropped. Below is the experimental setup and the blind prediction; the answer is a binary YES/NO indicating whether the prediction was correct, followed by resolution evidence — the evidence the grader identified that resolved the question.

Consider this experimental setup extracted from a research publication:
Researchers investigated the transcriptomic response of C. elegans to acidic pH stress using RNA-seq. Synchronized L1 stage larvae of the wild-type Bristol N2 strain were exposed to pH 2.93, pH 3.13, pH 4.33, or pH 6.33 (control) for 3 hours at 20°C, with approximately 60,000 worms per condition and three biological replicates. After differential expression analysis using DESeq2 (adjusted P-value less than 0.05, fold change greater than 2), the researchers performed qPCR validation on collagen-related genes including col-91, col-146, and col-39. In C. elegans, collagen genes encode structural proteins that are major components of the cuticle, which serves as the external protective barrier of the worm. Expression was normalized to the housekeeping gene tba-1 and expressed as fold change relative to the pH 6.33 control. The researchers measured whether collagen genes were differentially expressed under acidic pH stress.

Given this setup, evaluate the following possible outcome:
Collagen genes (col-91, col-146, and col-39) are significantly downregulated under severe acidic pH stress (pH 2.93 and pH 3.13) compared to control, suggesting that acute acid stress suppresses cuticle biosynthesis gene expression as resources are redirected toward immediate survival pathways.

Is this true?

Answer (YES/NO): NO